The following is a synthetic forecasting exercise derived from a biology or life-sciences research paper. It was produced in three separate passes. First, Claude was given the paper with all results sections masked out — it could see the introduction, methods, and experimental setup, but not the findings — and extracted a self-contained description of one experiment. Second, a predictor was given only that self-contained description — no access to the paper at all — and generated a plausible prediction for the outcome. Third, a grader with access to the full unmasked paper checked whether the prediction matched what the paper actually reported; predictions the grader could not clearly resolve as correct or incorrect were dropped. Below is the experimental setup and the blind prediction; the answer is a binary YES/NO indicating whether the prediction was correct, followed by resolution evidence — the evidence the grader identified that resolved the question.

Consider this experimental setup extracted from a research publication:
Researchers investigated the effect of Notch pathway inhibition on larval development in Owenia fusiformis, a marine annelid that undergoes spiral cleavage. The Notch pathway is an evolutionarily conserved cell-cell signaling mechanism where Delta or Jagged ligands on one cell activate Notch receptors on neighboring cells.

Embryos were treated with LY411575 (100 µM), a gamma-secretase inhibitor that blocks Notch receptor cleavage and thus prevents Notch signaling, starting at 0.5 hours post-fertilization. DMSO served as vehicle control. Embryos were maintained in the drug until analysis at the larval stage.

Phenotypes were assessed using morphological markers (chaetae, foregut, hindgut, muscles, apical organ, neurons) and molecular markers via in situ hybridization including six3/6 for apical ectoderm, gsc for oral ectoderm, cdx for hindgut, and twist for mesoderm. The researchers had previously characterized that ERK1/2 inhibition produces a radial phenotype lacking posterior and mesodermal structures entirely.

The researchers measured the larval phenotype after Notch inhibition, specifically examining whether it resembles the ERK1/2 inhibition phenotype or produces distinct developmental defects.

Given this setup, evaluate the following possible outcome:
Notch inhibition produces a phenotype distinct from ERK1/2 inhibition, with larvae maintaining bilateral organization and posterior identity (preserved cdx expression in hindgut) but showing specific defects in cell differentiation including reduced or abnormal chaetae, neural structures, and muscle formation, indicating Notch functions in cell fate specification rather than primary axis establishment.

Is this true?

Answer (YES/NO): NO